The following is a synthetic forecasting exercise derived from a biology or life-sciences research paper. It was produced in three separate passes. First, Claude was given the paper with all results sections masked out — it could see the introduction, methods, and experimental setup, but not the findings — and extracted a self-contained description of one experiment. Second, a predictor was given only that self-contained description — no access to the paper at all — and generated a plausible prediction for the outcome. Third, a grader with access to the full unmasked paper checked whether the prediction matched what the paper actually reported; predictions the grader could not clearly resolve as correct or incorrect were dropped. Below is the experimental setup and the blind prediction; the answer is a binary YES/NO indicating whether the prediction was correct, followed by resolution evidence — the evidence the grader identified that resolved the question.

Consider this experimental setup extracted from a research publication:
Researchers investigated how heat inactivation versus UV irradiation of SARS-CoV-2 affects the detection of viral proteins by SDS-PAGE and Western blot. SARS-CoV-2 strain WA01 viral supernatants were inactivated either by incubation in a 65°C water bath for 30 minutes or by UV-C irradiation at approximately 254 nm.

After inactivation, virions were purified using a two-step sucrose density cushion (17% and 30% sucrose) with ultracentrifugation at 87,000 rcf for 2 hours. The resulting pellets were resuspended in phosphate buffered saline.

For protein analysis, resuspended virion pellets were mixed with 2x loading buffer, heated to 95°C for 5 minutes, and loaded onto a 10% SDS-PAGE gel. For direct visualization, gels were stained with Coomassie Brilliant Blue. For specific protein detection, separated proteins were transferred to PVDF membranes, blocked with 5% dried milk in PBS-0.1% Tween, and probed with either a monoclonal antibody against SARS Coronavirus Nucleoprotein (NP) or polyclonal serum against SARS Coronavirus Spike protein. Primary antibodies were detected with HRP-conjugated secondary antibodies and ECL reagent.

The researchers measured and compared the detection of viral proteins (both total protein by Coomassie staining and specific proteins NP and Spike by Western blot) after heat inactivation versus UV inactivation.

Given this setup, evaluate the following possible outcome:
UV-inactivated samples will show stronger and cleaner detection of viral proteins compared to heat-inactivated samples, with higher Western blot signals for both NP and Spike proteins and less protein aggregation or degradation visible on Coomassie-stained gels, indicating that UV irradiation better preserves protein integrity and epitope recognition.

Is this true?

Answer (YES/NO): NO